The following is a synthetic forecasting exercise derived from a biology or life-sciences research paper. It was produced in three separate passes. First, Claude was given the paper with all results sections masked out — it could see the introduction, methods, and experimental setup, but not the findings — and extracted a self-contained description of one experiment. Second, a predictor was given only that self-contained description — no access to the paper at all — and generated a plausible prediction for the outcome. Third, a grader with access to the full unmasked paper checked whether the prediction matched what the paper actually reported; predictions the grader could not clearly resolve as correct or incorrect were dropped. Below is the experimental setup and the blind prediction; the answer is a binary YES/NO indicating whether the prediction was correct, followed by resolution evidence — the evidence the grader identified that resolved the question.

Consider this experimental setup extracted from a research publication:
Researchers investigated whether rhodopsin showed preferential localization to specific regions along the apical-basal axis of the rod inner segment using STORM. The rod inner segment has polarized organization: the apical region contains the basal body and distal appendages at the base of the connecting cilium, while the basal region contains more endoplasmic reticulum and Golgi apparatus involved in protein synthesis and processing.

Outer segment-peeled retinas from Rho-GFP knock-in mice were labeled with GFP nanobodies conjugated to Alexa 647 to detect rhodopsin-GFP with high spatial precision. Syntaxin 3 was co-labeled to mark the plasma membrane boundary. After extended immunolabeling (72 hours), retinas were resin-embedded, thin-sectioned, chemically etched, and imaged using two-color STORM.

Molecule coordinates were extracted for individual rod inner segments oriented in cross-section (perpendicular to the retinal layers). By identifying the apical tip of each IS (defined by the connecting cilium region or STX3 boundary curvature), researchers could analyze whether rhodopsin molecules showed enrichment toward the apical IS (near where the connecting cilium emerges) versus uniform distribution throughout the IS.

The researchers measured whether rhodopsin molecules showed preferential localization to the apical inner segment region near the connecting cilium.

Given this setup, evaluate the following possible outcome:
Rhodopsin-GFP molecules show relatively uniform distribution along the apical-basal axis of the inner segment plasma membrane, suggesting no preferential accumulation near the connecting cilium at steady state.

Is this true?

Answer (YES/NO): YES